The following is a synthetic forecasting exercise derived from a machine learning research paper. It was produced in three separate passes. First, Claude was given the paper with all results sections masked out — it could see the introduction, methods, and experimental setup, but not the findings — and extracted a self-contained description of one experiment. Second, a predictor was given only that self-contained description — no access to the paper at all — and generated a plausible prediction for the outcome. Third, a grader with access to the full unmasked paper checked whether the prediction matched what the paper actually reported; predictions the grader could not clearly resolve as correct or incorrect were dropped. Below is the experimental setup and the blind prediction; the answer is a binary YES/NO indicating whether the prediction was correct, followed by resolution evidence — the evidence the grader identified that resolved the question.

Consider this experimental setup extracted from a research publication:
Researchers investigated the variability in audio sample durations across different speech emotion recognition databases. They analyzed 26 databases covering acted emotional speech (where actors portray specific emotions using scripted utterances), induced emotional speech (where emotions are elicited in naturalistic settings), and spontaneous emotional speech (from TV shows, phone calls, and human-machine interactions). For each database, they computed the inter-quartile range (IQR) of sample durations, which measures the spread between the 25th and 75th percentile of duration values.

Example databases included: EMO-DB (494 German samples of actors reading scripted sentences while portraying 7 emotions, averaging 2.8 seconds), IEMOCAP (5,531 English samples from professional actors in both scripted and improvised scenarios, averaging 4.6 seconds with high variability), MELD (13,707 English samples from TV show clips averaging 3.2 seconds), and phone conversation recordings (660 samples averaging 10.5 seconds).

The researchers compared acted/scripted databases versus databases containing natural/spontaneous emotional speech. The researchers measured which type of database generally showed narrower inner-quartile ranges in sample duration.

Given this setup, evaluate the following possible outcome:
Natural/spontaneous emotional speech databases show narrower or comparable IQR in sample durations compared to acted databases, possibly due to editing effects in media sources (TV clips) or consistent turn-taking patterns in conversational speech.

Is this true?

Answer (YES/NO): NO